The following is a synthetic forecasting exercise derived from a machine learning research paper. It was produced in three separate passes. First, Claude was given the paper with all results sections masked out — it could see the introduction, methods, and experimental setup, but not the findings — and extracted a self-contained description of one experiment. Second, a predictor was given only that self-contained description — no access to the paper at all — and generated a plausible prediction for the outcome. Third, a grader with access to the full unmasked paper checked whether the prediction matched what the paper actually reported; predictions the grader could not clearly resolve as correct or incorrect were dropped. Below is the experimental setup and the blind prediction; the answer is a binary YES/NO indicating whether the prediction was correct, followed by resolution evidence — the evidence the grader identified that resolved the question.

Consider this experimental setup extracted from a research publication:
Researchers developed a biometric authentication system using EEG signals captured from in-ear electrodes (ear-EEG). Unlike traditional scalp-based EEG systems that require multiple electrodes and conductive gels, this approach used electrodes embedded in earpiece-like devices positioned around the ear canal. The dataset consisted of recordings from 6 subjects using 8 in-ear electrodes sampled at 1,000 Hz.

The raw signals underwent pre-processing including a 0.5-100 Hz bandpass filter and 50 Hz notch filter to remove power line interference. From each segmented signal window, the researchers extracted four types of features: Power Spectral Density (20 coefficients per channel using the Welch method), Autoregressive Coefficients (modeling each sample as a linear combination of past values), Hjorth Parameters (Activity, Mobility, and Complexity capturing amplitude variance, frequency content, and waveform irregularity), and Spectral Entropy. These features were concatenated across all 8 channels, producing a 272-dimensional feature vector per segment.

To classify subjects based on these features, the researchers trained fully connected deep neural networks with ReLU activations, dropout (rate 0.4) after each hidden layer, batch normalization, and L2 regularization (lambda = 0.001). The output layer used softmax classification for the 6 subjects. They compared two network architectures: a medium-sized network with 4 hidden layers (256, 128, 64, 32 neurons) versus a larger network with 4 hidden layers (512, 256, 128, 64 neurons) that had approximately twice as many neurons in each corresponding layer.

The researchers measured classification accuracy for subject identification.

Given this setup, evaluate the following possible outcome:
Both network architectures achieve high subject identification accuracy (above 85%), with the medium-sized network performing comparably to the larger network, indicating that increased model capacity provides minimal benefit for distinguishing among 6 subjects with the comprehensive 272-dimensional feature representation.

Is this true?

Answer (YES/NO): NO